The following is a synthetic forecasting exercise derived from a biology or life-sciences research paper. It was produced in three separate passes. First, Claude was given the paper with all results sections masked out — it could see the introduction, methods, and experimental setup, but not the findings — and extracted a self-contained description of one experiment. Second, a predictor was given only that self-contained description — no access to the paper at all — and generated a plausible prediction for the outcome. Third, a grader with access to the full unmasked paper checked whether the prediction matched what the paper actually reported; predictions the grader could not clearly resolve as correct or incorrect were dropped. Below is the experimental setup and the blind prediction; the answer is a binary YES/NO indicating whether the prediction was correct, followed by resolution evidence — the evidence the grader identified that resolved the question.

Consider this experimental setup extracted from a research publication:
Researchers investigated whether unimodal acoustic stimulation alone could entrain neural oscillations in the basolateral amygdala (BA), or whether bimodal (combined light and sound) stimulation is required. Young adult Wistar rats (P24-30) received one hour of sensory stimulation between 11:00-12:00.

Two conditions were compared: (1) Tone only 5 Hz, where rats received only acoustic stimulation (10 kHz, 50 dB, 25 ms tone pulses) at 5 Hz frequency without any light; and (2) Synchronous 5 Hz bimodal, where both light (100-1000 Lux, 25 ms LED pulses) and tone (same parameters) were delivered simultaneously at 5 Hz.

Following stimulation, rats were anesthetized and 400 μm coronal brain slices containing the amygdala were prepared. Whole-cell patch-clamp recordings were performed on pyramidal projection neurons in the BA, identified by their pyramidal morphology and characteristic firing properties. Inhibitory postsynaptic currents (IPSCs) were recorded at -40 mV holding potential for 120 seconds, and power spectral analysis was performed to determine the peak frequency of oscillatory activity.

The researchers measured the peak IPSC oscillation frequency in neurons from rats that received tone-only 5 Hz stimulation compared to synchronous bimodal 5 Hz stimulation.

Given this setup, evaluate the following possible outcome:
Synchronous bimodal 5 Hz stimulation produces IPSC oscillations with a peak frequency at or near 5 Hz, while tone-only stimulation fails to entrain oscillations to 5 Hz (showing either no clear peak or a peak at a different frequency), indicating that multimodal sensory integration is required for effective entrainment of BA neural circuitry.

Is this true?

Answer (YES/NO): YES